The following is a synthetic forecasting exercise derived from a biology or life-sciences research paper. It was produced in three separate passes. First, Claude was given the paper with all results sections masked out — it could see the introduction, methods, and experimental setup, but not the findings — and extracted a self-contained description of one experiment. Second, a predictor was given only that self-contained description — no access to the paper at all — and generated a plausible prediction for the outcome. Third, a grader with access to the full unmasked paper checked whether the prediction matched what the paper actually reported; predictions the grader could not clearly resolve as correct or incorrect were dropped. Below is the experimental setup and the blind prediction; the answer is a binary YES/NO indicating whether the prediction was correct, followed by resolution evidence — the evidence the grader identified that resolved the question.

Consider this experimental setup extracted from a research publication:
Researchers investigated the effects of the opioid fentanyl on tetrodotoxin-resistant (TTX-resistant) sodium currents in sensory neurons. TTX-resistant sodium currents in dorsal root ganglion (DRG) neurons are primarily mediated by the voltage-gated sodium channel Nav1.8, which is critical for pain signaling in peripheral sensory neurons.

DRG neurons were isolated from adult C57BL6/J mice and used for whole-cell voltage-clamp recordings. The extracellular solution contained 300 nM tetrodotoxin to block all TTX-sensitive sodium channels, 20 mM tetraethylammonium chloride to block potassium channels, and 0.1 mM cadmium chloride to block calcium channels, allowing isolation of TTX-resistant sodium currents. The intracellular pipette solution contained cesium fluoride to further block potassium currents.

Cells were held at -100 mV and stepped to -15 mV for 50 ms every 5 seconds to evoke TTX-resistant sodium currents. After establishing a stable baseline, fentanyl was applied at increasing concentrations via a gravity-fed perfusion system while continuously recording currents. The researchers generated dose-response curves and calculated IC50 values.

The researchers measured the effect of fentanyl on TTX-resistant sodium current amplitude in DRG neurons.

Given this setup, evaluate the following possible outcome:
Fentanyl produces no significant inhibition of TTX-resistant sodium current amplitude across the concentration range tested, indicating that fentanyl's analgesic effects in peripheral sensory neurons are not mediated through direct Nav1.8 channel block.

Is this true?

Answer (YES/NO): NO